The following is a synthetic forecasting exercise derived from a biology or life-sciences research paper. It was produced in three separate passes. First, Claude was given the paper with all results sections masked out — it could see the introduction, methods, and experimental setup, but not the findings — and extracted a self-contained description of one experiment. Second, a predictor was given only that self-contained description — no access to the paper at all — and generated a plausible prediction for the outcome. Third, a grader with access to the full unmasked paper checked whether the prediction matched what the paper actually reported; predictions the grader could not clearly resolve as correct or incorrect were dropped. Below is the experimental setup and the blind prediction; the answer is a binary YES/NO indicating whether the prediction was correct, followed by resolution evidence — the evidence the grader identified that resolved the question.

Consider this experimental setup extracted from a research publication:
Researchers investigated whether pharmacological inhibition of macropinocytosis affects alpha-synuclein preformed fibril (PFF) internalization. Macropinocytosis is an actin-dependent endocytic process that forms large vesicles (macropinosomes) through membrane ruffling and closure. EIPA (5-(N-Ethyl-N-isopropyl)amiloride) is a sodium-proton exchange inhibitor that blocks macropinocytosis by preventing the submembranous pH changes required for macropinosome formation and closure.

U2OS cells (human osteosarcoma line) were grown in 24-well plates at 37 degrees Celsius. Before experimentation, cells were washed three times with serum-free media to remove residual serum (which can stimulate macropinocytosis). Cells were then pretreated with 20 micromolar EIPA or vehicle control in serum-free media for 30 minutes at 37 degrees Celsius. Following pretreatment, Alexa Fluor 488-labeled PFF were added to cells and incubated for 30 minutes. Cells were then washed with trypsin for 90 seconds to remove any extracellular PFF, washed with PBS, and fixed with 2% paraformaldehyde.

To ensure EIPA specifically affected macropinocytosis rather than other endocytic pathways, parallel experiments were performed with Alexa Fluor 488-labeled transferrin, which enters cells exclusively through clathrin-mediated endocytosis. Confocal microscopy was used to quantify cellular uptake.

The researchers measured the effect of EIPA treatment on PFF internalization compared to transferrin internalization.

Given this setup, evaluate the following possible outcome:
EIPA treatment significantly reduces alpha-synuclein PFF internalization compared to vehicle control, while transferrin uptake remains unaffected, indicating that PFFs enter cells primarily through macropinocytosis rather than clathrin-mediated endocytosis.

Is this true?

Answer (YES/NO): YES